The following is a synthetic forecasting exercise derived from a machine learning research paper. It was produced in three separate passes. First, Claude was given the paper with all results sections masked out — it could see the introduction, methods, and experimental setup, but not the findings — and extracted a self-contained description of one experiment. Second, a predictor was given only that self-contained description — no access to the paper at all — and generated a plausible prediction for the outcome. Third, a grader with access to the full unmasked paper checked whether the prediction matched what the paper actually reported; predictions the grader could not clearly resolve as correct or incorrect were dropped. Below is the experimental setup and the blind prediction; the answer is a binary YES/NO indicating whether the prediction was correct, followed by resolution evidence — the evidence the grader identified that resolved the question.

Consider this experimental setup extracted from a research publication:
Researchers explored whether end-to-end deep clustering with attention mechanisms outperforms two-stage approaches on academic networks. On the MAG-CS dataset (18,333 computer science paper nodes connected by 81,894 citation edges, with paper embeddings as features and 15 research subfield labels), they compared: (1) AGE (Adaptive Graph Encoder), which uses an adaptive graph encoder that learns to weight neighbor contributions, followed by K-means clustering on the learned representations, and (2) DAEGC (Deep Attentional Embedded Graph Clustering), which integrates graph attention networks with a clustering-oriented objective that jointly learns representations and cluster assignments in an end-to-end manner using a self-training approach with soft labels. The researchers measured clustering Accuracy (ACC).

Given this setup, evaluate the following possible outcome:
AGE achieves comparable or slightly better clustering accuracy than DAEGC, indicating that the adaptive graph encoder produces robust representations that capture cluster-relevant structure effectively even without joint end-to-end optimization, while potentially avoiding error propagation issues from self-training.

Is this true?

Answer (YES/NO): NO